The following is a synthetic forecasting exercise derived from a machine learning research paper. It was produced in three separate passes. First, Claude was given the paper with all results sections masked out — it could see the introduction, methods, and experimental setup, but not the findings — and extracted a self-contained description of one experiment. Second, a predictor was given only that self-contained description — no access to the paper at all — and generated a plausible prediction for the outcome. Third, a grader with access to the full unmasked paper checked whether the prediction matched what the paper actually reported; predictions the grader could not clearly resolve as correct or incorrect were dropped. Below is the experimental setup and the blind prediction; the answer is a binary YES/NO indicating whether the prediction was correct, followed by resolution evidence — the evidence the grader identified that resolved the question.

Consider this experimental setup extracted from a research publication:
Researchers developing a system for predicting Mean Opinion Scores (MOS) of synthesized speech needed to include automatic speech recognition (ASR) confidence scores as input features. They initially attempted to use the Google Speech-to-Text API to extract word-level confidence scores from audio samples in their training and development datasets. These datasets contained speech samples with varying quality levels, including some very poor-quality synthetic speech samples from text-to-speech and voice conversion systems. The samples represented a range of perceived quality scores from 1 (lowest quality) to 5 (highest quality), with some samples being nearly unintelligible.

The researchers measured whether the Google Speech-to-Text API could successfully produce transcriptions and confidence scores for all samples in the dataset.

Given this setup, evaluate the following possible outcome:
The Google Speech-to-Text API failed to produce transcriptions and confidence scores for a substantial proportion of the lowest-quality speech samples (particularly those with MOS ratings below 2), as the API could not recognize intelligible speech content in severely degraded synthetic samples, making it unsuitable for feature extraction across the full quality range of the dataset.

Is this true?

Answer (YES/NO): NO